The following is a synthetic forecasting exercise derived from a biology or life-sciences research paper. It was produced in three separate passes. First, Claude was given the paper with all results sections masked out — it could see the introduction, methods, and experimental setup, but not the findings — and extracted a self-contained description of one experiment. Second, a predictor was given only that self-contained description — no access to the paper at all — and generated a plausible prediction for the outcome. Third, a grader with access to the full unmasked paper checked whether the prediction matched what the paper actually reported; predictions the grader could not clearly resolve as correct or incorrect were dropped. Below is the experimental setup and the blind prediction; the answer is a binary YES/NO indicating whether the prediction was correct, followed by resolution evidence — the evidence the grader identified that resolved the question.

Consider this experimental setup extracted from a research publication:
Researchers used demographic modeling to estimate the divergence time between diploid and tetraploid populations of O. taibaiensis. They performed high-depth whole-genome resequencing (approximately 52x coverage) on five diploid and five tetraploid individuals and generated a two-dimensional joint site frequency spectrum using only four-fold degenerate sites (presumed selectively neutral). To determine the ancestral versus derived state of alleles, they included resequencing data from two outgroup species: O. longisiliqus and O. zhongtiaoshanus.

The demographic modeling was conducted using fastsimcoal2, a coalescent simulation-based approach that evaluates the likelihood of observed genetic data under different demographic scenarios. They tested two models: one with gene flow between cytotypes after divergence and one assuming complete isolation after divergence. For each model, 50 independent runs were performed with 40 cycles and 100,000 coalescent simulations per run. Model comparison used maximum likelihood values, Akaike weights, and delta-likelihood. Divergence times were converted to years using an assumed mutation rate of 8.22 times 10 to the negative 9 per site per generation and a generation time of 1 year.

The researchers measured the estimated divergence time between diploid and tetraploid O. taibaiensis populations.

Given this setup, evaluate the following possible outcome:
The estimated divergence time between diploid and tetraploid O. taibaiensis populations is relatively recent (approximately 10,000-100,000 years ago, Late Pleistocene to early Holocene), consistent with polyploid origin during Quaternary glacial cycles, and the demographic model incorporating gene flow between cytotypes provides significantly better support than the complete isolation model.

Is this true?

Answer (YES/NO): NO